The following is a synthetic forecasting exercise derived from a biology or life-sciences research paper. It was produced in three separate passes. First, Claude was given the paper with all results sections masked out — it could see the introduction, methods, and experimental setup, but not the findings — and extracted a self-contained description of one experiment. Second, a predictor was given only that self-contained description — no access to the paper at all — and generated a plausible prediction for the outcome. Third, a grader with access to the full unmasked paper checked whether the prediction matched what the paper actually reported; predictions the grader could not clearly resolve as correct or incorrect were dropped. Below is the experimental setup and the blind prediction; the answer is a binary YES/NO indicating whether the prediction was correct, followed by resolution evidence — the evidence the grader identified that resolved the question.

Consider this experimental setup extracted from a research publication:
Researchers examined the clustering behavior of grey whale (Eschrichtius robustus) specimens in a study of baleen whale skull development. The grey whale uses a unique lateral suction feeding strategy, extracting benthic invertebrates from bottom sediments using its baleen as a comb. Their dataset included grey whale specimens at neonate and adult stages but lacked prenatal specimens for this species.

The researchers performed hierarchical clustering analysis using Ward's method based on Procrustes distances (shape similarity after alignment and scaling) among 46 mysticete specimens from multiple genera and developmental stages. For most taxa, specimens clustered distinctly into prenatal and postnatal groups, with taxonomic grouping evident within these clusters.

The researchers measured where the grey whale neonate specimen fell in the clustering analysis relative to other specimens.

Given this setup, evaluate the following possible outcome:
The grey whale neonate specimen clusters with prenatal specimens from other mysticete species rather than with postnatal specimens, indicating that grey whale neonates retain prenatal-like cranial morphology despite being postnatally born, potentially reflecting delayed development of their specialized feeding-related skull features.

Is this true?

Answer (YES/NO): YES